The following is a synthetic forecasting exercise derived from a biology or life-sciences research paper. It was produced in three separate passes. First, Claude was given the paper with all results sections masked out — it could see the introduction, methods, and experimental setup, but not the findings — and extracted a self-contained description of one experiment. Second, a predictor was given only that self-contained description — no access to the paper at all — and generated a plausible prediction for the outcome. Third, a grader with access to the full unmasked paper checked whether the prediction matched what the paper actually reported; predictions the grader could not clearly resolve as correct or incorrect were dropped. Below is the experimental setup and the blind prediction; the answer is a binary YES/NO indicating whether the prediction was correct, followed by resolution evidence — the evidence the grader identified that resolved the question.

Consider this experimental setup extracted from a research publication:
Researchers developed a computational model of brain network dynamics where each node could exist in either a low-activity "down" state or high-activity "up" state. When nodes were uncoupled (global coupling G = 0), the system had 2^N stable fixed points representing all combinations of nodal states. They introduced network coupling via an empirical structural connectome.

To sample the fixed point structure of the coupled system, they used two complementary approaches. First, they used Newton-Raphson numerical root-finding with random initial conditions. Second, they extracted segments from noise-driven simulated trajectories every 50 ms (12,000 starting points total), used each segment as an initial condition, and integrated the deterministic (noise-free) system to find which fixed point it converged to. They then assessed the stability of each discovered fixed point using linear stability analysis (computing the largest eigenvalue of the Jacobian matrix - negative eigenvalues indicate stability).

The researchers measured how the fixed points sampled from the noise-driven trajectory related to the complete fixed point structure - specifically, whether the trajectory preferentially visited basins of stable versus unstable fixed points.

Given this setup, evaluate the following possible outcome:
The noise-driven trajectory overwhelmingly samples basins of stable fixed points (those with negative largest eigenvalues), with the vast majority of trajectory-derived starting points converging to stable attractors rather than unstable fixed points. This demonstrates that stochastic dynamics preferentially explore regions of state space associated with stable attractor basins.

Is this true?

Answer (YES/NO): YES